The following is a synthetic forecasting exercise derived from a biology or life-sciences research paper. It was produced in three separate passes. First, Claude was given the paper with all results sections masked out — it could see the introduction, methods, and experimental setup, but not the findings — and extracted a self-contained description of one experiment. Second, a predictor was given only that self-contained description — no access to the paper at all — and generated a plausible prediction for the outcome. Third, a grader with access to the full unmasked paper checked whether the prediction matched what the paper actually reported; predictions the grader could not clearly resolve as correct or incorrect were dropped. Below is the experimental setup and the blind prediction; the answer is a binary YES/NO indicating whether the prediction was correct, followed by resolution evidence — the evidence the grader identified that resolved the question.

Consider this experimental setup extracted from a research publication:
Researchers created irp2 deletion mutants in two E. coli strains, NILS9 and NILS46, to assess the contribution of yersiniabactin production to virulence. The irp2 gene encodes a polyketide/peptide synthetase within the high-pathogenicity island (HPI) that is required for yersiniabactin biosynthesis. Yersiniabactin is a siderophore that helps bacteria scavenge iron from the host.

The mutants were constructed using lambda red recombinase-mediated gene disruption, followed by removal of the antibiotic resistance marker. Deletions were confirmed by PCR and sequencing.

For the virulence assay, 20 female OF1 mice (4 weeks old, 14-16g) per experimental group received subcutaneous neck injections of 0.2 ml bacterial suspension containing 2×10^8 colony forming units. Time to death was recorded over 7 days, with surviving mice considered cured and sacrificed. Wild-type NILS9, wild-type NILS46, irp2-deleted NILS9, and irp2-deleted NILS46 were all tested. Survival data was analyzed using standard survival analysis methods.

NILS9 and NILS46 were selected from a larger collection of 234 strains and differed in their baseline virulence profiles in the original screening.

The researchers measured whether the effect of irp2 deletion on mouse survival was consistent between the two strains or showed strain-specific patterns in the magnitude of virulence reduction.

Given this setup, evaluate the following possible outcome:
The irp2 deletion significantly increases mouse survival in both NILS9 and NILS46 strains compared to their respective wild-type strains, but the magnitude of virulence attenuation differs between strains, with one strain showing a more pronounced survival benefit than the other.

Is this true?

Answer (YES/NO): NO